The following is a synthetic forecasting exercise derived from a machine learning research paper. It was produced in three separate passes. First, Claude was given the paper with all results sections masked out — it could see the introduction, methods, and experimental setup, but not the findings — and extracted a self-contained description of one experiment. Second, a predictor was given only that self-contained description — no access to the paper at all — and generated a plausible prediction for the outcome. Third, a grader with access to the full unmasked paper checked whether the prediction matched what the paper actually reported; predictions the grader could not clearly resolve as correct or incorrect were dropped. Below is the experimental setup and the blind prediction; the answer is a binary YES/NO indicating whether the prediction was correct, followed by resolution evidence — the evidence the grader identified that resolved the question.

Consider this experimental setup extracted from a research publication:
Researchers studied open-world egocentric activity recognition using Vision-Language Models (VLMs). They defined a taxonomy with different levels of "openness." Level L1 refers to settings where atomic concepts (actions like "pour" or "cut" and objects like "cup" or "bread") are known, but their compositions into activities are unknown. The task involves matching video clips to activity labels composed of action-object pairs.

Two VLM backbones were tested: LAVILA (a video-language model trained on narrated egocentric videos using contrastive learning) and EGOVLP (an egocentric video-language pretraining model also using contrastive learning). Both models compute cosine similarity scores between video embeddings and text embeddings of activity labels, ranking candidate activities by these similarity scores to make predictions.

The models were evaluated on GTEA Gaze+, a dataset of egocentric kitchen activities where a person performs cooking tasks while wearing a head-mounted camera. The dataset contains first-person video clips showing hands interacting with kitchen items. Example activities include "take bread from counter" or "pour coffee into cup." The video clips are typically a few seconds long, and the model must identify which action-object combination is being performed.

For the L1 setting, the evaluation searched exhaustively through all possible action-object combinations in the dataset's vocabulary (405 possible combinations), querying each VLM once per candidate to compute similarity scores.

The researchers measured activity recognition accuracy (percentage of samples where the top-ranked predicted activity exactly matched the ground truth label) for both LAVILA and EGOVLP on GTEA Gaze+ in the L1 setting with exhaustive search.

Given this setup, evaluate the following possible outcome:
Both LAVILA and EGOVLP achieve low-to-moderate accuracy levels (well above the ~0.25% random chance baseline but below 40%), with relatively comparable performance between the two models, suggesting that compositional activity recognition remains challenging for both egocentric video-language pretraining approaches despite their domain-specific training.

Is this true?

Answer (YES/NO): YES